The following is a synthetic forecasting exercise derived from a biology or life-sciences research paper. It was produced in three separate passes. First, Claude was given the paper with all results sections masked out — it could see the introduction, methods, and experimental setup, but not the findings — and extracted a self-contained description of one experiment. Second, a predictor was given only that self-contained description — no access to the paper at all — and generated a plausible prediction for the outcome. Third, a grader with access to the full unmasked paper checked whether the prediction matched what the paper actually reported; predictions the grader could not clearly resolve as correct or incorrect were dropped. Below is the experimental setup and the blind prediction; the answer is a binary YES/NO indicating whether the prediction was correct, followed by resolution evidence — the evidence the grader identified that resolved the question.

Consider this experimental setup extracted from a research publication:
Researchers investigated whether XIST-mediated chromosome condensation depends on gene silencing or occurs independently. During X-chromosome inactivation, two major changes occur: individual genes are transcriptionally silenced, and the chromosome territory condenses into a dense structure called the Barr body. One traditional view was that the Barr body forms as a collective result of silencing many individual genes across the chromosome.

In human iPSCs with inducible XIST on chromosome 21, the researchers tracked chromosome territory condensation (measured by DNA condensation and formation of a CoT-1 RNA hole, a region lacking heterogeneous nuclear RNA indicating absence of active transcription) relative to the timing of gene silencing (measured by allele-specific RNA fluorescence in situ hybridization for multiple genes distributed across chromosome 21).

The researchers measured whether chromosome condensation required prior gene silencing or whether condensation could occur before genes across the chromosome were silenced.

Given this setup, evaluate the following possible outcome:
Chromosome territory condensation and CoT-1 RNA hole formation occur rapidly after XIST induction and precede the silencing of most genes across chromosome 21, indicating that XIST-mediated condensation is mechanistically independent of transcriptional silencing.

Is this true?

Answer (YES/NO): YES